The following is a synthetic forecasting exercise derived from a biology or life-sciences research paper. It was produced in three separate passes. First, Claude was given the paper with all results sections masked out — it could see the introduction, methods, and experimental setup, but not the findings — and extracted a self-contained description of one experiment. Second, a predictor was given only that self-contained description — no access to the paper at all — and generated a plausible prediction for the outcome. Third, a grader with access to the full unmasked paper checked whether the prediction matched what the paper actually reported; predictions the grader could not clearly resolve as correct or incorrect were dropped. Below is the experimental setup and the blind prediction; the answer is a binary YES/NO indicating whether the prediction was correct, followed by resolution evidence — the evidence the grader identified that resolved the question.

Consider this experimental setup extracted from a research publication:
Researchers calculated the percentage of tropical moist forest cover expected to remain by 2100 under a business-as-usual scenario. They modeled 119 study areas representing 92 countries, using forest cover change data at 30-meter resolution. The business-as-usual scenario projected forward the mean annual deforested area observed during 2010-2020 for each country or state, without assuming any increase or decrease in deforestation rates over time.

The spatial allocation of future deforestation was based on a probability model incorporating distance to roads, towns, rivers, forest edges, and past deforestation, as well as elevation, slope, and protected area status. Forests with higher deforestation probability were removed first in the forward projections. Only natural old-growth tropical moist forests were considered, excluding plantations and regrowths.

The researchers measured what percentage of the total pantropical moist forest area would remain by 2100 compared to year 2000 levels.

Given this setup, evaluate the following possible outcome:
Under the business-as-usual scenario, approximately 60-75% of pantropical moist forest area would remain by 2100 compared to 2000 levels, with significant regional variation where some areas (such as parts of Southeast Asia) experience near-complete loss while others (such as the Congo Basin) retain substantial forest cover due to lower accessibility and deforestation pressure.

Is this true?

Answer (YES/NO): NO